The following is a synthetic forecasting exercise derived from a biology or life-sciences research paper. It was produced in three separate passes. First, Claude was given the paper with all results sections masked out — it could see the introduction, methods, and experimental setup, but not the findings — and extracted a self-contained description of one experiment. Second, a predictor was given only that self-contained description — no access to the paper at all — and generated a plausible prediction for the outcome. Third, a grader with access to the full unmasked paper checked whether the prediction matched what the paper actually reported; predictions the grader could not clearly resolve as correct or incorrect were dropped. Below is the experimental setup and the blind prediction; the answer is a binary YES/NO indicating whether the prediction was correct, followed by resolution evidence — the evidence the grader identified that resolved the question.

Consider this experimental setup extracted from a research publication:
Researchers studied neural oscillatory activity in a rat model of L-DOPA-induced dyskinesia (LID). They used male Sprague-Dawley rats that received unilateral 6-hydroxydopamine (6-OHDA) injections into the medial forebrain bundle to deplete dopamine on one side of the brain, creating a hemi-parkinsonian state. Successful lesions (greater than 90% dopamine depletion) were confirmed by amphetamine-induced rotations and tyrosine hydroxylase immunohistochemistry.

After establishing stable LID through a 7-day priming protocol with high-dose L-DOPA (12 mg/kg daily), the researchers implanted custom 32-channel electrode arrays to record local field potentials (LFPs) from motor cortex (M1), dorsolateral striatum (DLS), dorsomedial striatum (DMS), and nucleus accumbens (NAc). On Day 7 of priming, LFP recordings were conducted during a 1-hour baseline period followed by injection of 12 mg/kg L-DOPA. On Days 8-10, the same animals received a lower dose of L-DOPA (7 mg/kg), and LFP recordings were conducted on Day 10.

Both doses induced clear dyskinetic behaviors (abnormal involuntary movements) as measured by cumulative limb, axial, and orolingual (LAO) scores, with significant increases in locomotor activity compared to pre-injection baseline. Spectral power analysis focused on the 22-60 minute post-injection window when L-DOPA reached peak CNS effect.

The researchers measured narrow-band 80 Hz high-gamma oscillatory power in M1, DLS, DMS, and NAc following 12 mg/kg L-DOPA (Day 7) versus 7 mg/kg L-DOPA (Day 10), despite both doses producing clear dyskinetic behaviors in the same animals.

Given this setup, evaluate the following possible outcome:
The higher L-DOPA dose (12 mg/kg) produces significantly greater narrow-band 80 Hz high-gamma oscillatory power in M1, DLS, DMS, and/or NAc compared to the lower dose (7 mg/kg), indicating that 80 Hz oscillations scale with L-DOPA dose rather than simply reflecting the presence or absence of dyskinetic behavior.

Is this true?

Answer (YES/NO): YES